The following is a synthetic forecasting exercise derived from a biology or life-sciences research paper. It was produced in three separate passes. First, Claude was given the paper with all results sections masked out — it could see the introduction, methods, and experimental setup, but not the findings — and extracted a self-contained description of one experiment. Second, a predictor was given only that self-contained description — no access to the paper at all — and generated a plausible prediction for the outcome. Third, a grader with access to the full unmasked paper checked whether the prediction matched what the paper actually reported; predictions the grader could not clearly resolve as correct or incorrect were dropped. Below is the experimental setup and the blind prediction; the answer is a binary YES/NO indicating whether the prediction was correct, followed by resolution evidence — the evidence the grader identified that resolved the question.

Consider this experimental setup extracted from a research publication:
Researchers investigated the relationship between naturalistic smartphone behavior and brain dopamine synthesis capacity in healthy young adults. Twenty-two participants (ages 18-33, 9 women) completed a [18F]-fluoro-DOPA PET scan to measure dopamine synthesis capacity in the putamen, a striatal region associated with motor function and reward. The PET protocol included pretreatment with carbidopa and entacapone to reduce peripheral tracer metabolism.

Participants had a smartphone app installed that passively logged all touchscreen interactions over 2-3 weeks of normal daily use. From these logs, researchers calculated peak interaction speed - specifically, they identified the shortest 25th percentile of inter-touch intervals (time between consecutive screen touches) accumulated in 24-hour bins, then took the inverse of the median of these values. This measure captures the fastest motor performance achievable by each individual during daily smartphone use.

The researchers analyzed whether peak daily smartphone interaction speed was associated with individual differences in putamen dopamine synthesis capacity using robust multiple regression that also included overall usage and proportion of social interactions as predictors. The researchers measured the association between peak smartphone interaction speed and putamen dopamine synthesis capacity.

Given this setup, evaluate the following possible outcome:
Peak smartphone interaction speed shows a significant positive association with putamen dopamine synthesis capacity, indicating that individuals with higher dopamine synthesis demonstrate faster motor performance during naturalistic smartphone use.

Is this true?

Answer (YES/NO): NO